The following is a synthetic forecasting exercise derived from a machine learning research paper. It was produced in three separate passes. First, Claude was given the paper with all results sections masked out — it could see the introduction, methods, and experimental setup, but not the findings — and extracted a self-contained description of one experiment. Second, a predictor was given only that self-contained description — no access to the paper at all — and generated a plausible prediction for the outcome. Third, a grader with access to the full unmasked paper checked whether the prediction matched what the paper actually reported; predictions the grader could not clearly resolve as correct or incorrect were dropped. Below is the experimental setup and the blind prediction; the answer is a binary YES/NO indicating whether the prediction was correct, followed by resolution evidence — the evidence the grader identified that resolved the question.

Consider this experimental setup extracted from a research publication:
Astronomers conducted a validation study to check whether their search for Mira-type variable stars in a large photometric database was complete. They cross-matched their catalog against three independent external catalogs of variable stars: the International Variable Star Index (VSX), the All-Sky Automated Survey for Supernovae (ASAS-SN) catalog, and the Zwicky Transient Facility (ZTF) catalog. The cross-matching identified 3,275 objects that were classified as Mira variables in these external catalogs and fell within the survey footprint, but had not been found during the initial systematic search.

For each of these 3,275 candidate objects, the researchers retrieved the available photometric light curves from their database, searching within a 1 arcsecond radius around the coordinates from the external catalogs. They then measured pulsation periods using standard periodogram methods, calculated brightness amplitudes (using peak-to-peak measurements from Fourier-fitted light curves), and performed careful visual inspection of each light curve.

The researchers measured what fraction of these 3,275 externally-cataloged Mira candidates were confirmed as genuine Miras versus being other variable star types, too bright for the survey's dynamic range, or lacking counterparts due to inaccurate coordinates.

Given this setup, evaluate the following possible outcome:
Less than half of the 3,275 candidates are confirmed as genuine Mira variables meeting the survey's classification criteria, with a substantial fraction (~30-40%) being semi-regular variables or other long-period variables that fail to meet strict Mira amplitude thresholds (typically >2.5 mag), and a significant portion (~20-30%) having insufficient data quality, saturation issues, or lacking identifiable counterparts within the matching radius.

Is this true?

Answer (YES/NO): NO